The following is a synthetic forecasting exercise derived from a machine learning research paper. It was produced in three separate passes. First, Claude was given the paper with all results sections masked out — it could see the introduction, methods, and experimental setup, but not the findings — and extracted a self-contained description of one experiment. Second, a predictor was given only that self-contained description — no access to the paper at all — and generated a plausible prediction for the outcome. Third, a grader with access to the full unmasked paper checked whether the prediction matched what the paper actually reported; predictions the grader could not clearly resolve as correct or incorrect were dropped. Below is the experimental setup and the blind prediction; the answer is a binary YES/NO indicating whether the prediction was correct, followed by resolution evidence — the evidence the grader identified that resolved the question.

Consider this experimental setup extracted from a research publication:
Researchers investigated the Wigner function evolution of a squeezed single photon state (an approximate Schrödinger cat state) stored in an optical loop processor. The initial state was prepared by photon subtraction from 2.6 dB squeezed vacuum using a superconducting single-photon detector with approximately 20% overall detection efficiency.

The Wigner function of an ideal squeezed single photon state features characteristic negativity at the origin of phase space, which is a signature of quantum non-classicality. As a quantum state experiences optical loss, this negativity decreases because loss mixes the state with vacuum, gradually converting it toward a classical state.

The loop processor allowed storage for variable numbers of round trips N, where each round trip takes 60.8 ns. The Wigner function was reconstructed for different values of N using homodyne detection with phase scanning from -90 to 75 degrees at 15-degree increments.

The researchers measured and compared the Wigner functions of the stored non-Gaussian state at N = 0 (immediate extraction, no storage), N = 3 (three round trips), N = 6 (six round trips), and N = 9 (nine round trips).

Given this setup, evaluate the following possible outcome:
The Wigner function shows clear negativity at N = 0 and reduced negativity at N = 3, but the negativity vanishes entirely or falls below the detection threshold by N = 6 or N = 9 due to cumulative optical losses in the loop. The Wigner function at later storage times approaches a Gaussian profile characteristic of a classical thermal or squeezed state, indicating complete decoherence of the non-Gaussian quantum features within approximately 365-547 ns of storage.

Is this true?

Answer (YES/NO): NO